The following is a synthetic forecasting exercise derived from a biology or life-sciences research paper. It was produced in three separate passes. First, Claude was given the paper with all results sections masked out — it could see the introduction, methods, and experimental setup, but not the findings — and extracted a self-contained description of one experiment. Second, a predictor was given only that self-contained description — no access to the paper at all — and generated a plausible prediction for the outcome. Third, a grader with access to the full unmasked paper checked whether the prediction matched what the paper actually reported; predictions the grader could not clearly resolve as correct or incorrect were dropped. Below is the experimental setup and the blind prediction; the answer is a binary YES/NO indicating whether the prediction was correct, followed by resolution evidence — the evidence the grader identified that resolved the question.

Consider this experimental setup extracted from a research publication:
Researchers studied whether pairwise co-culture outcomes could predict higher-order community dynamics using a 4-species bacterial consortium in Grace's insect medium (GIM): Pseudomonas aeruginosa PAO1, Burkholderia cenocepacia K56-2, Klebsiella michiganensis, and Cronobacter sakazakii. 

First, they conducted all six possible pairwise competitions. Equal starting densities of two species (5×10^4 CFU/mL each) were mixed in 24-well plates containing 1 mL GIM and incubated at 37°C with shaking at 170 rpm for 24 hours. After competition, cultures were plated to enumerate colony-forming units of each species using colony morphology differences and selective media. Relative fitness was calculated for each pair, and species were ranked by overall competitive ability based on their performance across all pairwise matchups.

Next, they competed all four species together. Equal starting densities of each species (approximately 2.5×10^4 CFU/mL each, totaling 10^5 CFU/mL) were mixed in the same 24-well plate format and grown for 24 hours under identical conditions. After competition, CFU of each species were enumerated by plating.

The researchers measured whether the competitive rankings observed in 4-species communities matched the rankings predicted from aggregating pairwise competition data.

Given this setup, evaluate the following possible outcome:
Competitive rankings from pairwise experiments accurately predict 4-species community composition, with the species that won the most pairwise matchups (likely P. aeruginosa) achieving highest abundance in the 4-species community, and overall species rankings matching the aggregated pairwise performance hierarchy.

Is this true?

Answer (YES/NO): NO